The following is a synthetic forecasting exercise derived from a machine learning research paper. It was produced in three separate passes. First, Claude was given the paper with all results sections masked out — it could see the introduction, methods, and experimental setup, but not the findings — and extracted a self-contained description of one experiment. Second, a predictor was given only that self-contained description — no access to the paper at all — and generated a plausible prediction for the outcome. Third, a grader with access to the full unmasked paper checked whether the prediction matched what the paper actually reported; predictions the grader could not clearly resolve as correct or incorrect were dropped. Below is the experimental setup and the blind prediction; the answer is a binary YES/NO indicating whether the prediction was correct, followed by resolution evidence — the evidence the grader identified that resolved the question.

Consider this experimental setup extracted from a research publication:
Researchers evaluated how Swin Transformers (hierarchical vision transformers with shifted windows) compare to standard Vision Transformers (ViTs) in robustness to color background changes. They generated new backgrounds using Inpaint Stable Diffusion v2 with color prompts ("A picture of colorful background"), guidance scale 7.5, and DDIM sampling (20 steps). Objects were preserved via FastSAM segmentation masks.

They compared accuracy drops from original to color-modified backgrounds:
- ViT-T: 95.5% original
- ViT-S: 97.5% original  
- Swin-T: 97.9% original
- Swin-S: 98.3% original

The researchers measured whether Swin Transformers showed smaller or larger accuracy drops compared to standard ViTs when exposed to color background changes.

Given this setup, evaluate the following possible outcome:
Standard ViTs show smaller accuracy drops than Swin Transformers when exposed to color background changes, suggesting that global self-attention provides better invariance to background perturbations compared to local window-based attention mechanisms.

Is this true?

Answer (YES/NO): NO